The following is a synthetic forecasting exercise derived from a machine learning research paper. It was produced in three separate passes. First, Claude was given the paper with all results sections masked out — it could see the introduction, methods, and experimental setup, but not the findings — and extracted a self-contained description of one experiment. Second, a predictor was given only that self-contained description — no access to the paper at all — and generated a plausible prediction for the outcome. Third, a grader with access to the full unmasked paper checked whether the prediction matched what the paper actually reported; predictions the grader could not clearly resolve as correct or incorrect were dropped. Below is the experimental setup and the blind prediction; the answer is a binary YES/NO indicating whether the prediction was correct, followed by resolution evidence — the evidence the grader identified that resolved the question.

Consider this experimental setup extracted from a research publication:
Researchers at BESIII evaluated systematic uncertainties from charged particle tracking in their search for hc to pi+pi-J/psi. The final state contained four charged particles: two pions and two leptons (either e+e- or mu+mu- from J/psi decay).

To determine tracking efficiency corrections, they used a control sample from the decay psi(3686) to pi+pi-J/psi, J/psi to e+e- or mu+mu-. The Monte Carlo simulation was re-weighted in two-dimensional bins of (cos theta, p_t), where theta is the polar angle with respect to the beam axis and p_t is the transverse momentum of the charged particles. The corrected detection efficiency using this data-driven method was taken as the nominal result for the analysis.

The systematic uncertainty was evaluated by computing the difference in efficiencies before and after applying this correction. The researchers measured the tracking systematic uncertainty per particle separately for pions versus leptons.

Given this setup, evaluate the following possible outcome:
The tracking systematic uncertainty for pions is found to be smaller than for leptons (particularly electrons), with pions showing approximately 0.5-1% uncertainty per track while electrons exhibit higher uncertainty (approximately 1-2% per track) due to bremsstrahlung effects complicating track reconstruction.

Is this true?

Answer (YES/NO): NO